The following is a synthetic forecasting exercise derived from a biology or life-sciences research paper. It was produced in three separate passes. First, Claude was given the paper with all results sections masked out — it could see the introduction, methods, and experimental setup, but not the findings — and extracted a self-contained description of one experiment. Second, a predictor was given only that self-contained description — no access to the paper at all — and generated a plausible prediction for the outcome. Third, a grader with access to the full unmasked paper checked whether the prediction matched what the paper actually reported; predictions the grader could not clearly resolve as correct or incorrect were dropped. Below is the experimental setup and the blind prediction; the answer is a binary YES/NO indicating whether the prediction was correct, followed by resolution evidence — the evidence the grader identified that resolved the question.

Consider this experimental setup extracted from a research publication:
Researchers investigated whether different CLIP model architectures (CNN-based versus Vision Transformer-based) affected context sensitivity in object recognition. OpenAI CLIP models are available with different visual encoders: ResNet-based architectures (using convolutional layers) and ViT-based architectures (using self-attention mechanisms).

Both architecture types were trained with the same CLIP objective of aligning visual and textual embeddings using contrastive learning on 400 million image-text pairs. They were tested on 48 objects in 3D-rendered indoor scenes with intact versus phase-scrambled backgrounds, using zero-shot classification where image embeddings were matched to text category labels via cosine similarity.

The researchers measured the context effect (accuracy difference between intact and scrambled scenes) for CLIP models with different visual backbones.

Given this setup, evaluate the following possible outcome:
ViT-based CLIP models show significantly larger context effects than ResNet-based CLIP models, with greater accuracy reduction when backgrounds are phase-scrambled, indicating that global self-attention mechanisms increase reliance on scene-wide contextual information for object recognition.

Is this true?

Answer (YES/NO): YES